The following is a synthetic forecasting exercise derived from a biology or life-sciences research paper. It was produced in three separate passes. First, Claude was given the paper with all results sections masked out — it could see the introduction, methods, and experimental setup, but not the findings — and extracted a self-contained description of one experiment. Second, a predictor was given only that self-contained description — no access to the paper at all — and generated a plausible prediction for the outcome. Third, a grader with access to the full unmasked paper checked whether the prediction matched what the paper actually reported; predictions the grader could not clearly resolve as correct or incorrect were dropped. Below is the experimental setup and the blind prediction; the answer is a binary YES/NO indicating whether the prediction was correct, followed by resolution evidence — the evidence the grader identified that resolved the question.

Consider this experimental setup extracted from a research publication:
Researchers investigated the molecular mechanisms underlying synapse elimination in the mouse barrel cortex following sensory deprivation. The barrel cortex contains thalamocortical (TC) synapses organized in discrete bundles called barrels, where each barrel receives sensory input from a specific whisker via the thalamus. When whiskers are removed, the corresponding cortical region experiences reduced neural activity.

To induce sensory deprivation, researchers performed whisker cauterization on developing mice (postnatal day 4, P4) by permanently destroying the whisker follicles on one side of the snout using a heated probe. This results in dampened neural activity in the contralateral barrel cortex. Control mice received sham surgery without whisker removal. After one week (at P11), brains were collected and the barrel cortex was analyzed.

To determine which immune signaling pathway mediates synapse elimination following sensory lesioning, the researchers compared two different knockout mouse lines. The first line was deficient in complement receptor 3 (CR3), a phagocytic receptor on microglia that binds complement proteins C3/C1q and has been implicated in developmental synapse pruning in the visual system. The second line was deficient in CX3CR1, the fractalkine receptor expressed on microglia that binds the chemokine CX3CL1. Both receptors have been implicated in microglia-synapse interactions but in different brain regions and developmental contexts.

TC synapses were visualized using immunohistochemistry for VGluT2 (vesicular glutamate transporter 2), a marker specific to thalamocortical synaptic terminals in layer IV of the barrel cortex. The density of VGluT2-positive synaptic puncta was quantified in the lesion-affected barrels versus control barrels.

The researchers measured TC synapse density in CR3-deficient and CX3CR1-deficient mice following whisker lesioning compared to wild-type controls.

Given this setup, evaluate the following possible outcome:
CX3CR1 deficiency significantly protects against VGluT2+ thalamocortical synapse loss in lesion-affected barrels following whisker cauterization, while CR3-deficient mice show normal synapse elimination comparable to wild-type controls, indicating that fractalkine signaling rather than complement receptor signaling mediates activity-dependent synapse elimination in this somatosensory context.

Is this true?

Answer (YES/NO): YES